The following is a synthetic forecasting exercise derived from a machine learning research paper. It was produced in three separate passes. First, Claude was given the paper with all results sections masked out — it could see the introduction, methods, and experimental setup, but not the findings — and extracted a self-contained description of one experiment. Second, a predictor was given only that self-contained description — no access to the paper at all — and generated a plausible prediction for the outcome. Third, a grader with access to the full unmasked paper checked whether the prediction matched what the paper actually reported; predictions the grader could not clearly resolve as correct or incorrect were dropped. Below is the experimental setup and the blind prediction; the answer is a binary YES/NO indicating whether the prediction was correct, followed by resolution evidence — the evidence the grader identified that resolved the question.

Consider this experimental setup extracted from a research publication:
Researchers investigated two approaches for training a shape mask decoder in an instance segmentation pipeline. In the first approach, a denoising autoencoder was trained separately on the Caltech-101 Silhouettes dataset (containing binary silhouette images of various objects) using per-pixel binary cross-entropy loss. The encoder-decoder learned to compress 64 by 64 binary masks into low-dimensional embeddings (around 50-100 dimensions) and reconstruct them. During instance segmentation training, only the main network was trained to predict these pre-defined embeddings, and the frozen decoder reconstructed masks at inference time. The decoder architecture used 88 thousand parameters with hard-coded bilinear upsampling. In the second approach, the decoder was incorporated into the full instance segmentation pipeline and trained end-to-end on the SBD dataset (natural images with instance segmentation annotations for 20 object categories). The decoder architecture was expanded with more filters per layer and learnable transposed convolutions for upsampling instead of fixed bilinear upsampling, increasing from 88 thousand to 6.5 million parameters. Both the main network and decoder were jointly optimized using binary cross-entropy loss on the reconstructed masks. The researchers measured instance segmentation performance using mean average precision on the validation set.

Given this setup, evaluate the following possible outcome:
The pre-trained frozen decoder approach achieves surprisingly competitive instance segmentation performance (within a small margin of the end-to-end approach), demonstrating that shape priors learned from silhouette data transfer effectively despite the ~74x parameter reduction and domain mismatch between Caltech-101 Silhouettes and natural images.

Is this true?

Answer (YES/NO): YES